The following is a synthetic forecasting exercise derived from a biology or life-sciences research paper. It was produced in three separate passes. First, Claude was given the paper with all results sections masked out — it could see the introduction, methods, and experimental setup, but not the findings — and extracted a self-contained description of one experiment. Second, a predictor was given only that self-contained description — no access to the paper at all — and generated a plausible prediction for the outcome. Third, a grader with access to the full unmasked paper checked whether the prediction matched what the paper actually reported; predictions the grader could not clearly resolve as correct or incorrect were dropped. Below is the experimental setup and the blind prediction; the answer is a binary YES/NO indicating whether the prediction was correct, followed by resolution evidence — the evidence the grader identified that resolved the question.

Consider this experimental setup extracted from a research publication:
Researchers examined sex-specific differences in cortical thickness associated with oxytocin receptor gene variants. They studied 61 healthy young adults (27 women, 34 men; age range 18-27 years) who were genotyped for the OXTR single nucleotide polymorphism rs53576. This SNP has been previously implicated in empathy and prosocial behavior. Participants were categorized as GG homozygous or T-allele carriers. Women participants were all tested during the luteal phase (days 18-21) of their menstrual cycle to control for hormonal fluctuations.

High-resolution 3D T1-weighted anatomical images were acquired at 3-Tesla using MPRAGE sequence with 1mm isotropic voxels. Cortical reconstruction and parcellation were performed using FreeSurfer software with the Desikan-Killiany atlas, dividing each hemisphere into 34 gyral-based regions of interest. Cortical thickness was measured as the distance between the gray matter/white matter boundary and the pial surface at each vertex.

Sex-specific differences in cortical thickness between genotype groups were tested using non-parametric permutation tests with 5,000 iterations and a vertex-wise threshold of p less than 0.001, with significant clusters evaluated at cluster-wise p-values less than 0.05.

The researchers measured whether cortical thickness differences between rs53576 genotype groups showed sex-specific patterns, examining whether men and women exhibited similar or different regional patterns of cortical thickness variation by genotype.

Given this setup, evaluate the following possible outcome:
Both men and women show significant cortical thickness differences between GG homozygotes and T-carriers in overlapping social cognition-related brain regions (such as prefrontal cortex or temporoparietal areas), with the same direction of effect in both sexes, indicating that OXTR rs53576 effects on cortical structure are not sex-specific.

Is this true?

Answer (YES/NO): NO